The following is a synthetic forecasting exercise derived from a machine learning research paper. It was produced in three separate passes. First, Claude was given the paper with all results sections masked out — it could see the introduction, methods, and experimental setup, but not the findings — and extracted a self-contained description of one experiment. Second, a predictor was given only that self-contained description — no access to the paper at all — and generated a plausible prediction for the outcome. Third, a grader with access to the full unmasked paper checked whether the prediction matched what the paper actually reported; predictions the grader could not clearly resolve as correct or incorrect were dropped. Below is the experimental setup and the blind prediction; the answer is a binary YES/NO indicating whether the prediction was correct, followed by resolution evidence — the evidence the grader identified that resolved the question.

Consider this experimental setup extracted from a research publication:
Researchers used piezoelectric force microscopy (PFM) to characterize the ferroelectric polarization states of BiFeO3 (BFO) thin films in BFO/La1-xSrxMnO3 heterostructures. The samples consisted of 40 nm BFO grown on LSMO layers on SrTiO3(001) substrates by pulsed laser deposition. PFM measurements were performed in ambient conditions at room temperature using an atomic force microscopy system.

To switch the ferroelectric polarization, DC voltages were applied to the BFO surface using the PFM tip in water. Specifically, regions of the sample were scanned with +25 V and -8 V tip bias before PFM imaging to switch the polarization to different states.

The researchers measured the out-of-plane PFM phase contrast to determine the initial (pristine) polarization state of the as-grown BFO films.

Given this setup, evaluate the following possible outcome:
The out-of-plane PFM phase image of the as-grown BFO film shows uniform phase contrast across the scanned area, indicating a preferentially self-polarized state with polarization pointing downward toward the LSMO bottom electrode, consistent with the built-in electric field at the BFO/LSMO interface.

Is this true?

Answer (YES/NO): NO